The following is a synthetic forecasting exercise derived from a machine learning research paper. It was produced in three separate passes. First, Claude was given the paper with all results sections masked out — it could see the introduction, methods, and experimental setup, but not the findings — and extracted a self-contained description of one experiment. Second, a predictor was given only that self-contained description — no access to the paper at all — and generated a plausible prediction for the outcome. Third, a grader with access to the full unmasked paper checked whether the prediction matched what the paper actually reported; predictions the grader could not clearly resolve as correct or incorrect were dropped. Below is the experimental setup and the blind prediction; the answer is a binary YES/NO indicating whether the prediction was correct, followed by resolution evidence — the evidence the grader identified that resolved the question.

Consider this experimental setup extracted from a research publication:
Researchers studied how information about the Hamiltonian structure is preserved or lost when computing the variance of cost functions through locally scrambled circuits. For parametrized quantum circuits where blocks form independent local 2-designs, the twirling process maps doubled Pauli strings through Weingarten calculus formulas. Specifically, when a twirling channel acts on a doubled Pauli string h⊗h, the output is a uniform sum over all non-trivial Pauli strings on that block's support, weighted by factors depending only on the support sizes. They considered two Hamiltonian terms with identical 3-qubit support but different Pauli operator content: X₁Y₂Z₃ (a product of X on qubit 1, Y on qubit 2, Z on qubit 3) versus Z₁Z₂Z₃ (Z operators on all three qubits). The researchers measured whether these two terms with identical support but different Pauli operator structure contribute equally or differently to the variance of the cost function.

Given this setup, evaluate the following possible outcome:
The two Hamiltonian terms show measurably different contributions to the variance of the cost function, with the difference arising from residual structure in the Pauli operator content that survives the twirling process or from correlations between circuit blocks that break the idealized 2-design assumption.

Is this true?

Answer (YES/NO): NO